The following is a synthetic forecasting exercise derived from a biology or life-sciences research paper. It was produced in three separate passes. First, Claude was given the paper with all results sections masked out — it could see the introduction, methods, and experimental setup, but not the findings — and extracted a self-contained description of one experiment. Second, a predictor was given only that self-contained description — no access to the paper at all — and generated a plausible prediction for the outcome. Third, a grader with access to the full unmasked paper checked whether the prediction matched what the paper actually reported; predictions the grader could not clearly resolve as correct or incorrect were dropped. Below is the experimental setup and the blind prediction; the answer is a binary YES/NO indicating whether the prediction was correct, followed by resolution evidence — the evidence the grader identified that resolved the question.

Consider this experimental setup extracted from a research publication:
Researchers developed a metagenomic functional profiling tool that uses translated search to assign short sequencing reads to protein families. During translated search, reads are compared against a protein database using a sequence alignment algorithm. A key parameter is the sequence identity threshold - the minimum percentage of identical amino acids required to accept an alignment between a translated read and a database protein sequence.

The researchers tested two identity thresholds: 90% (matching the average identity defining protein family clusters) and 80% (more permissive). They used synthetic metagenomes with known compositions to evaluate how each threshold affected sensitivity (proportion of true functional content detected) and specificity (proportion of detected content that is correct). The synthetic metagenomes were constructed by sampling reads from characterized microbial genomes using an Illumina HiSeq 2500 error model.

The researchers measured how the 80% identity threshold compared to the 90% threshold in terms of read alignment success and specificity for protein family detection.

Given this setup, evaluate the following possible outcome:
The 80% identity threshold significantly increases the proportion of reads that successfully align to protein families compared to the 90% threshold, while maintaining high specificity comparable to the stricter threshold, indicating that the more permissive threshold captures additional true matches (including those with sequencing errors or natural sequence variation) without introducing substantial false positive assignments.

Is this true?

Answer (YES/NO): YES